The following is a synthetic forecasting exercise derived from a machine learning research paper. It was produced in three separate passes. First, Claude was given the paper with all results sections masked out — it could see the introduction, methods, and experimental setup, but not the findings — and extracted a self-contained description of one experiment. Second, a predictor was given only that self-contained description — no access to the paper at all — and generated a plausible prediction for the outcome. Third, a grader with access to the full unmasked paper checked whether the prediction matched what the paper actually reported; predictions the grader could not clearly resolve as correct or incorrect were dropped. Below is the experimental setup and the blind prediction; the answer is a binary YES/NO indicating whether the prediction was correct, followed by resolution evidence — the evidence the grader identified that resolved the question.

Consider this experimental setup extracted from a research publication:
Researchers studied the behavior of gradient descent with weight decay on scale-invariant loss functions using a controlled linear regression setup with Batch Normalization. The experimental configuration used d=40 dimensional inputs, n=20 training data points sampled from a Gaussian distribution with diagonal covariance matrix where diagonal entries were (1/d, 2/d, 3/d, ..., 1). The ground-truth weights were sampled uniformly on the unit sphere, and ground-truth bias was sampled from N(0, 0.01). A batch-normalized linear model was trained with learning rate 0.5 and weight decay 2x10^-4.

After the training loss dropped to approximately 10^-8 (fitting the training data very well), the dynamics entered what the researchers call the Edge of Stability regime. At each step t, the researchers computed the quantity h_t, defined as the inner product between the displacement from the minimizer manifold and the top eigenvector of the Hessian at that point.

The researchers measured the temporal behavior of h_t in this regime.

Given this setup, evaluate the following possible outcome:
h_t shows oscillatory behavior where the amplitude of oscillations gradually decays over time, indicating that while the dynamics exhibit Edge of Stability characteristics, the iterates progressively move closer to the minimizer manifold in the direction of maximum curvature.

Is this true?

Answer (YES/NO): NO